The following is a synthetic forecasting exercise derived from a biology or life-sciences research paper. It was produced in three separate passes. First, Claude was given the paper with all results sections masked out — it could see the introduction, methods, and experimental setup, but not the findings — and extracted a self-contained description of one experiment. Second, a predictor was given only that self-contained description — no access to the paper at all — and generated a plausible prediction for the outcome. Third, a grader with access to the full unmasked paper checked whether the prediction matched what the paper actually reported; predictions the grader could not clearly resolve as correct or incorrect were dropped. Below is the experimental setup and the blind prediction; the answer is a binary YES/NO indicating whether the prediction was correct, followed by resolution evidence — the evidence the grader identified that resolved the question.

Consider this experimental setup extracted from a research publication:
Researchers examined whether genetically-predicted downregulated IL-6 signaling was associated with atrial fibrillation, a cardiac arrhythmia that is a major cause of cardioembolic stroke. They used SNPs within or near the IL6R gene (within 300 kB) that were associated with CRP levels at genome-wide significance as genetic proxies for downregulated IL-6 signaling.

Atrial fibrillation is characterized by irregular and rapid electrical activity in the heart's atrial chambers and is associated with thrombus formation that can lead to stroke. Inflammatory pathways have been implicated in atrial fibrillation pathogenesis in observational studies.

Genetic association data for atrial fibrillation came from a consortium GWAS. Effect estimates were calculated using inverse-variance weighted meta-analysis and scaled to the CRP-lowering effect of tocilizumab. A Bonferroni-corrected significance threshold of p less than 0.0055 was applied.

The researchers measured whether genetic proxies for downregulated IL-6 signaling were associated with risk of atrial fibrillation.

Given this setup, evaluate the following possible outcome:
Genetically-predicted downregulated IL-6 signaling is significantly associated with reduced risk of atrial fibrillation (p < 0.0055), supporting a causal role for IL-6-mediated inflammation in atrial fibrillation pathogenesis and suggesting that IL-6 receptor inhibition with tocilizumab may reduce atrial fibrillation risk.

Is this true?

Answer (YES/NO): NO